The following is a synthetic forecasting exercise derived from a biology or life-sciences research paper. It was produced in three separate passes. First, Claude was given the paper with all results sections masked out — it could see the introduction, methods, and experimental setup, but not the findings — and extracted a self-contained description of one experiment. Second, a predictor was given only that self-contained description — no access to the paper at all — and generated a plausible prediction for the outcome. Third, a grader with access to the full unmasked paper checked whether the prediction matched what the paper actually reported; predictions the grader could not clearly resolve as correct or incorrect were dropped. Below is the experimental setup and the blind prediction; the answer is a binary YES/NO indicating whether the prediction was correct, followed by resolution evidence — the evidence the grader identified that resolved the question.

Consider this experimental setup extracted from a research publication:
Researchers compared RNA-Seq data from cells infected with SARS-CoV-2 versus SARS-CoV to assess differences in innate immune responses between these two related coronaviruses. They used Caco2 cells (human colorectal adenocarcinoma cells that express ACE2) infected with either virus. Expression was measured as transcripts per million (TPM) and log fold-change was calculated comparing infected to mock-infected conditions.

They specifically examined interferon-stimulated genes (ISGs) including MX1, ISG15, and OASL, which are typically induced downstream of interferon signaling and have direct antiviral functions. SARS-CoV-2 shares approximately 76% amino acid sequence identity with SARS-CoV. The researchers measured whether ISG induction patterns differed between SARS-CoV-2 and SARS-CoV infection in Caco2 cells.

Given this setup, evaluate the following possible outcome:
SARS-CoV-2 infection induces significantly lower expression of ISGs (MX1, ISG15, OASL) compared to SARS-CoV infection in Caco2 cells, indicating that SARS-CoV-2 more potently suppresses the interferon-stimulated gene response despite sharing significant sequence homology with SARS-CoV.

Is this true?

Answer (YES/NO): NO